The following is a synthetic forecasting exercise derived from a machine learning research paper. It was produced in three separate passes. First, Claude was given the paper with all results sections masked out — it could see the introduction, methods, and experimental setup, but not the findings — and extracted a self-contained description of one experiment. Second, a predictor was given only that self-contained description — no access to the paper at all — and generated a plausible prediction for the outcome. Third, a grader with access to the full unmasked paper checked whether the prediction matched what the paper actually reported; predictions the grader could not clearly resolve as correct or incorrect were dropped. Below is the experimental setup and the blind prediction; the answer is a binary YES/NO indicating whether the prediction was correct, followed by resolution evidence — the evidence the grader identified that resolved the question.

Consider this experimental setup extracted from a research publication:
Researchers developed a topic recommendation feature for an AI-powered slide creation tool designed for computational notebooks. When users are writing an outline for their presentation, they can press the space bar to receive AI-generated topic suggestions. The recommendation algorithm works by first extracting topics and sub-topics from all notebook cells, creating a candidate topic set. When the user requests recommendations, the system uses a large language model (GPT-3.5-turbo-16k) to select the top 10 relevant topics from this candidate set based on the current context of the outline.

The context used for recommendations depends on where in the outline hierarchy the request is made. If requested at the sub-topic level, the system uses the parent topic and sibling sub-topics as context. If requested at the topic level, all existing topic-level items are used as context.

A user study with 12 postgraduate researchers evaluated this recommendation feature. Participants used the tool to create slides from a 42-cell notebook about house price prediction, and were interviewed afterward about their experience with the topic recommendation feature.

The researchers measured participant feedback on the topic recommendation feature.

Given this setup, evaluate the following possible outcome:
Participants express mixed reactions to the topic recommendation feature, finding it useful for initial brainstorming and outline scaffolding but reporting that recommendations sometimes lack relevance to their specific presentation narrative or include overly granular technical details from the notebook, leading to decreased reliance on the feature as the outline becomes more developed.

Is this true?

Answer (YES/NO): NO